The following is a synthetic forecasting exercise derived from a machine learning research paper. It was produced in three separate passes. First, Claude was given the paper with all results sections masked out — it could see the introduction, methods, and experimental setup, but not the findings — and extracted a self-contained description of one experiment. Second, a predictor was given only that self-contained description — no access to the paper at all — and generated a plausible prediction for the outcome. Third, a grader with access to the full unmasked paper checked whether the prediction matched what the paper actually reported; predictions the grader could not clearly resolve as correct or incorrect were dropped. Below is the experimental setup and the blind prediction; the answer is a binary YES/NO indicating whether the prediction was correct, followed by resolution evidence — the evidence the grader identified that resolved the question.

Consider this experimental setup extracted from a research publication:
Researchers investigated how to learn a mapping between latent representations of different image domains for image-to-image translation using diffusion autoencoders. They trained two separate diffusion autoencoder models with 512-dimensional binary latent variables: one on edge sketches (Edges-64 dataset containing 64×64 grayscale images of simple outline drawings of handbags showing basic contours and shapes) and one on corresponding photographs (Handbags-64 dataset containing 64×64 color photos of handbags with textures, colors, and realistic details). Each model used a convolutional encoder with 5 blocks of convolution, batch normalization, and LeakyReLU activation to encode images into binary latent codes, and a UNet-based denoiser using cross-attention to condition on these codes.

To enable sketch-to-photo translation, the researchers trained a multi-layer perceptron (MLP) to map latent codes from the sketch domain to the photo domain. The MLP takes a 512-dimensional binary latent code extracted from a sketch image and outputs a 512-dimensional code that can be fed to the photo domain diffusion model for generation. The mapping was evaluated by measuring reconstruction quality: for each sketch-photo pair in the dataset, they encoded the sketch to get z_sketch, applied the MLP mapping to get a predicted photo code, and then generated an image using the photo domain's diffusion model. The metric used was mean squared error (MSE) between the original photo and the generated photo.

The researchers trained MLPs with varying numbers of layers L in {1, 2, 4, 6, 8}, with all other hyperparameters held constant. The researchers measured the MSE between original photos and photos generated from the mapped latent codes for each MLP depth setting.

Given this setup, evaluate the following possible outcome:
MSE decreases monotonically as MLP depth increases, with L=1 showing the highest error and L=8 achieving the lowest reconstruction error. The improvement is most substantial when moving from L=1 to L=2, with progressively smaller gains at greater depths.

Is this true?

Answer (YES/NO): NO